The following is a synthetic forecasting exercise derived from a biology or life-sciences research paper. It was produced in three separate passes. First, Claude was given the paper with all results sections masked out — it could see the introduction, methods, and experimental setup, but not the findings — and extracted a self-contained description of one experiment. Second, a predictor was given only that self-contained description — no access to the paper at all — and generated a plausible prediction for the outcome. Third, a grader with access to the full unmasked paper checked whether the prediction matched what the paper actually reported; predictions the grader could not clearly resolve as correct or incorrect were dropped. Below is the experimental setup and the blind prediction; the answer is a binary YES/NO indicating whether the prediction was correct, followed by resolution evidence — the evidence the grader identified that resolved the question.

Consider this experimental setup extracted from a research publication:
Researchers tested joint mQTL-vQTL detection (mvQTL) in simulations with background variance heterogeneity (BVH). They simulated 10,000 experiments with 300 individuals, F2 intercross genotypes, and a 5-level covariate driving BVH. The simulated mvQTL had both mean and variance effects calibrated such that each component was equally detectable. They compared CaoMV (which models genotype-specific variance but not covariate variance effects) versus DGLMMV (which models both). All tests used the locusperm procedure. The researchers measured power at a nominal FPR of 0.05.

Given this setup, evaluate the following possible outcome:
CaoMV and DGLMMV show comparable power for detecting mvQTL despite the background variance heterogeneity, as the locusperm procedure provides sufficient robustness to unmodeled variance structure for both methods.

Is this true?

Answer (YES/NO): NO